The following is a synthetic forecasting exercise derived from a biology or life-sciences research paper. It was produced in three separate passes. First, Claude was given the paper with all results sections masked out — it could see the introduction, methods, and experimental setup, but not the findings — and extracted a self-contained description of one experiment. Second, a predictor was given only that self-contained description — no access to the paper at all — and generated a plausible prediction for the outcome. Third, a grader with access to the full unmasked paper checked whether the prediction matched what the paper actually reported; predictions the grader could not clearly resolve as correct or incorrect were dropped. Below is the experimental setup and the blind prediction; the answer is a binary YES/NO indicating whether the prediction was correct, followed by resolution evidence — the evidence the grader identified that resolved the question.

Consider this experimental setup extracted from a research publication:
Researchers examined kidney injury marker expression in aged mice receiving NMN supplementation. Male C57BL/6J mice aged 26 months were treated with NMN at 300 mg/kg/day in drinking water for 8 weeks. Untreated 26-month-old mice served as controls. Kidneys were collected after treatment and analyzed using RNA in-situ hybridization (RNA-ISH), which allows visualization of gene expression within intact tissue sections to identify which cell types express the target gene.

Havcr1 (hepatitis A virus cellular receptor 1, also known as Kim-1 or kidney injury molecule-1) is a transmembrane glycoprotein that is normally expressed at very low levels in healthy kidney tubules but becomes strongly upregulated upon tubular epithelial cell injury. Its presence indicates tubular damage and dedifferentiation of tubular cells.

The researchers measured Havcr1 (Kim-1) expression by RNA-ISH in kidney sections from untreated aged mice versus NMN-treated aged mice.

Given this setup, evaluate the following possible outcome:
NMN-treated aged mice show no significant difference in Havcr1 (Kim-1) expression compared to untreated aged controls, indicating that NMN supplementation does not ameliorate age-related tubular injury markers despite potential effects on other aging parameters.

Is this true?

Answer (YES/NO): NO